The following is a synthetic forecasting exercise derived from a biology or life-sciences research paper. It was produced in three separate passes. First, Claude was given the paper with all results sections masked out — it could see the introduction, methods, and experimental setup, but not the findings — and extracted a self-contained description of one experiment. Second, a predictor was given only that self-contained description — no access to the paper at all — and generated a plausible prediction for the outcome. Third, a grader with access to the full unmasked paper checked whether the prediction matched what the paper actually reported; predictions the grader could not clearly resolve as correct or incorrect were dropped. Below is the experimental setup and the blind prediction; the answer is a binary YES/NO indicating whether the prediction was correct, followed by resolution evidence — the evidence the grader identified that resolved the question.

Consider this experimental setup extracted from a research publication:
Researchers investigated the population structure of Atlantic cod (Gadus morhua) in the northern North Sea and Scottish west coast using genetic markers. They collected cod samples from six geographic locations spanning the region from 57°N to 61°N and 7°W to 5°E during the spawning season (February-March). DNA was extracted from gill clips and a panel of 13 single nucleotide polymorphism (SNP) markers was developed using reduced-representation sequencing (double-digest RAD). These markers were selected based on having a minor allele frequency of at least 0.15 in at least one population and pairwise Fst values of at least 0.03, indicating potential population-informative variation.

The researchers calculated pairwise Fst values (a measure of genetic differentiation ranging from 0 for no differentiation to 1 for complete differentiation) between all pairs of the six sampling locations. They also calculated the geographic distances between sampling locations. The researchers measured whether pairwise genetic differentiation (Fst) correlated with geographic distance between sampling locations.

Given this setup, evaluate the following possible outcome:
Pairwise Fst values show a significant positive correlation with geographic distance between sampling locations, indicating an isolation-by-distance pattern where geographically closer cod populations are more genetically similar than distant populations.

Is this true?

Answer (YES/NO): YES